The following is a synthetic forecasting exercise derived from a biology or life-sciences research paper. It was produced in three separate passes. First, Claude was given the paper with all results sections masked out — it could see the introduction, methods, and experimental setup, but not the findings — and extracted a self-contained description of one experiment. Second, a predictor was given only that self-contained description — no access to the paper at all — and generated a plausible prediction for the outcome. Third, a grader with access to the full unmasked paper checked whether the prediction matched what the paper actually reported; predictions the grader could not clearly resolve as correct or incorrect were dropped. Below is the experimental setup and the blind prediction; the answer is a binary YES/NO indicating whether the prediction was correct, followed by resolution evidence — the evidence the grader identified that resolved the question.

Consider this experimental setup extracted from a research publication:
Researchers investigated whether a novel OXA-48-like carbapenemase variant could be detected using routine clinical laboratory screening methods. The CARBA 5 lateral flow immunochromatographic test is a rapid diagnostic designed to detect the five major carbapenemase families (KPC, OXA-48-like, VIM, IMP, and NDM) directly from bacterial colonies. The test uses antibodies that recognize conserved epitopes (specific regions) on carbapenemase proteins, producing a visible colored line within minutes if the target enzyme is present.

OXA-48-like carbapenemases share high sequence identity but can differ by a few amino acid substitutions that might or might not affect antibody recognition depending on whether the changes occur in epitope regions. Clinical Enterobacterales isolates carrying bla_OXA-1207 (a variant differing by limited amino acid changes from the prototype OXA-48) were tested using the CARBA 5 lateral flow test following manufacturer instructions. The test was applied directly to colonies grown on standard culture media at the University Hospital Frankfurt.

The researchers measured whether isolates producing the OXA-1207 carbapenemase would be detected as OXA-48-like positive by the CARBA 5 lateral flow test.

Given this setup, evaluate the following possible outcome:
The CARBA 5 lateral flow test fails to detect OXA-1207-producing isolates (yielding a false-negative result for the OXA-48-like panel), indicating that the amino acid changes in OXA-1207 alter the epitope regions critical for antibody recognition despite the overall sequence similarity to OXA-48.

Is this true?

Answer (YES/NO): NO